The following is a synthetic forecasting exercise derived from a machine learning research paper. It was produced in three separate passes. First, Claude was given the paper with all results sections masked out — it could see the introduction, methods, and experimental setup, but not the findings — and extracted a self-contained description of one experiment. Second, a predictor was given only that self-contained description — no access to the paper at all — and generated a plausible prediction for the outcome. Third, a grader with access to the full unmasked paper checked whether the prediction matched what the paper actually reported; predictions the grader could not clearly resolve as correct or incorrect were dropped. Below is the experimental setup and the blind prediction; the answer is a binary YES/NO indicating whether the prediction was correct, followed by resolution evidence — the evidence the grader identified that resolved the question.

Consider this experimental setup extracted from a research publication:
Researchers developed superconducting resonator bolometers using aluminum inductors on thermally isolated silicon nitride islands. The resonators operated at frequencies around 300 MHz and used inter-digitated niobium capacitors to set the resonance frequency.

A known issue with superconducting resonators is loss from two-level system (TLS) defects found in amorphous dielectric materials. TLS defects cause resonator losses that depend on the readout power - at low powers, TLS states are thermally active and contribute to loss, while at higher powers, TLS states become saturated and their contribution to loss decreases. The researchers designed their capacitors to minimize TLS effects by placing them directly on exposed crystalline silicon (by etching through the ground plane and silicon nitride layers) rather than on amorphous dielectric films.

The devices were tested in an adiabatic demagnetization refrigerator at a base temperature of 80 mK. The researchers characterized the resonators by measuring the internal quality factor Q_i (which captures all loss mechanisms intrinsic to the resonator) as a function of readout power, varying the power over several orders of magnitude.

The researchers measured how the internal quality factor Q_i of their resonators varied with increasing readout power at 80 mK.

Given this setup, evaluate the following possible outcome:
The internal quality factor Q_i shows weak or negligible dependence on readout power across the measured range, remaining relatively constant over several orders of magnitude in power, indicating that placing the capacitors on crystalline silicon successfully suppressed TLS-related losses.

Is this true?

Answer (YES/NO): NO